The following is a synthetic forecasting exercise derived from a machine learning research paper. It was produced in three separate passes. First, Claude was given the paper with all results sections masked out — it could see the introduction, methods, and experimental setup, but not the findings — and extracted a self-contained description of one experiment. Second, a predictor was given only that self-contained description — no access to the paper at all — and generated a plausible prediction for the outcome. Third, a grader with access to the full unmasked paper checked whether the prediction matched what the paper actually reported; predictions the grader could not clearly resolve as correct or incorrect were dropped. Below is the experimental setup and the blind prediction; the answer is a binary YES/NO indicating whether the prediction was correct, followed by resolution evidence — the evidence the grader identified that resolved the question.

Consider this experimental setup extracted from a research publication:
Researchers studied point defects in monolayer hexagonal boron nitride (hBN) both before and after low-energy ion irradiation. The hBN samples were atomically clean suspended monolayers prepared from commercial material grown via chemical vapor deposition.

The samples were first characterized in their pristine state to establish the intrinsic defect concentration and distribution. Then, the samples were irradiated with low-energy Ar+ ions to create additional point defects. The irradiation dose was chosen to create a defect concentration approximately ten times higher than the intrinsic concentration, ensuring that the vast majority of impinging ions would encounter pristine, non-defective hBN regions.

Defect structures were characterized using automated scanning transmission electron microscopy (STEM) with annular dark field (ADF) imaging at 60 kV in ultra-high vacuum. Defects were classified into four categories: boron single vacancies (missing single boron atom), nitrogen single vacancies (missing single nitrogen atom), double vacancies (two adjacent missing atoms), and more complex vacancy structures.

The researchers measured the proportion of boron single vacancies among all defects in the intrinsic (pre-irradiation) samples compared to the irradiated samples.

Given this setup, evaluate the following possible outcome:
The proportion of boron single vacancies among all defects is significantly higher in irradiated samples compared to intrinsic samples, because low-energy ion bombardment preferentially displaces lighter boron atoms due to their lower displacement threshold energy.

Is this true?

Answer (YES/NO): NO